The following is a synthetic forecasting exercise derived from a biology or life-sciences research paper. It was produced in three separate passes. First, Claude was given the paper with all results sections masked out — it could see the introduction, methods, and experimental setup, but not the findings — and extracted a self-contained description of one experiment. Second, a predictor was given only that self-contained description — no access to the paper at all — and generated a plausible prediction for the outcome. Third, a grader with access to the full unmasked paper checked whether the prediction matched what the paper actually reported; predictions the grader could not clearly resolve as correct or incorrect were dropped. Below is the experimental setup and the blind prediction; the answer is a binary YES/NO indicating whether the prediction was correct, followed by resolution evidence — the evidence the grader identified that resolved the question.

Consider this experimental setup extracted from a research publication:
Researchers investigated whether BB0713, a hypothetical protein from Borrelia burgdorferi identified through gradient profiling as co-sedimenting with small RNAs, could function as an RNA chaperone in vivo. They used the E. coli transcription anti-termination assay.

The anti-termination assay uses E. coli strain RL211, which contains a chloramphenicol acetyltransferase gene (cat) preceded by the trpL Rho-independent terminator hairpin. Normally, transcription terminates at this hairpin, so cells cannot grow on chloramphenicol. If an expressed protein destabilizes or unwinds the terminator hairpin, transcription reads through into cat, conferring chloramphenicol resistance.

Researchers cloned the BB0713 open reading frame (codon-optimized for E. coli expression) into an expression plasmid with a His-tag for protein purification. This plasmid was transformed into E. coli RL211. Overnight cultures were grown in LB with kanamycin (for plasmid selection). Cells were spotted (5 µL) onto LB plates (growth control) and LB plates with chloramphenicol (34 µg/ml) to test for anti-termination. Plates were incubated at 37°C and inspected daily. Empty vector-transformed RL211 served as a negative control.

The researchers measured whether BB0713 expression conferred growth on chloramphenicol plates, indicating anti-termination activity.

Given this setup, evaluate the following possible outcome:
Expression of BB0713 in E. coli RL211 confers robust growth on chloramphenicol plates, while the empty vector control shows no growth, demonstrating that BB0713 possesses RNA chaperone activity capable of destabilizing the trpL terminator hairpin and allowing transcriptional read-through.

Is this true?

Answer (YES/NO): YES